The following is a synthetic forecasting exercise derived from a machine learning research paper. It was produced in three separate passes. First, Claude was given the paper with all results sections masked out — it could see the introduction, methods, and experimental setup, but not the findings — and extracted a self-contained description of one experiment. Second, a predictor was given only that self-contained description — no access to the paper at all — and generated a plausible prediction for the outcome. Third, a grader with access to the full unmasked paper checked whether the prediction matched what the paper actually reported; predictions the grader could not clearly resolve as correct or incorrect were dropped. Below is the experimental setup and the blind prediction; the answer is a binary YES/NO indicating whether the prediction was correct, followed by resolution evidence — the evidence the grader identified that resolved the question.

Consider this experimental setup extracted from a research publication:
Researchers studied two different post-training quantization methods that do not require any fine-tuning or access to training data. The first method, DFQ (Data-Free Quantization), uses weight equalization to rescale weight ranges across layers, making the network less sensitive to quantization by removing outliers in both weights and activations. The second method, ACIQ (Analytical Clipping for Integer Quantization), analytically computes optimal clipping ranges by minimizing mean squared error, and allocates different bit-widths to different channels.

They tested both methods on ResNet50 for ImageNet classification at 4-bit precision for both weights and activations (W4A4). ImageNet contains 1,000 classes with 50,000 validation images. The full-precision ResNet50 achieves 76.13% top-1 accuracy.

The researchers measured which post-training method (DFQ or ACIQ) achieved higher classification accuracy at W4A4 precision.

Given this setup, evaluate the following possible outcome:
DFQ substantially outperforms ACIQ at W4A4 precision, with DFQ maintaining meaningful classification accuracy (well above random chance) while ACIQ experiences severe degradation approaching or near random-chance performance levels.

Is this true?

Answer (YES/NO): NO